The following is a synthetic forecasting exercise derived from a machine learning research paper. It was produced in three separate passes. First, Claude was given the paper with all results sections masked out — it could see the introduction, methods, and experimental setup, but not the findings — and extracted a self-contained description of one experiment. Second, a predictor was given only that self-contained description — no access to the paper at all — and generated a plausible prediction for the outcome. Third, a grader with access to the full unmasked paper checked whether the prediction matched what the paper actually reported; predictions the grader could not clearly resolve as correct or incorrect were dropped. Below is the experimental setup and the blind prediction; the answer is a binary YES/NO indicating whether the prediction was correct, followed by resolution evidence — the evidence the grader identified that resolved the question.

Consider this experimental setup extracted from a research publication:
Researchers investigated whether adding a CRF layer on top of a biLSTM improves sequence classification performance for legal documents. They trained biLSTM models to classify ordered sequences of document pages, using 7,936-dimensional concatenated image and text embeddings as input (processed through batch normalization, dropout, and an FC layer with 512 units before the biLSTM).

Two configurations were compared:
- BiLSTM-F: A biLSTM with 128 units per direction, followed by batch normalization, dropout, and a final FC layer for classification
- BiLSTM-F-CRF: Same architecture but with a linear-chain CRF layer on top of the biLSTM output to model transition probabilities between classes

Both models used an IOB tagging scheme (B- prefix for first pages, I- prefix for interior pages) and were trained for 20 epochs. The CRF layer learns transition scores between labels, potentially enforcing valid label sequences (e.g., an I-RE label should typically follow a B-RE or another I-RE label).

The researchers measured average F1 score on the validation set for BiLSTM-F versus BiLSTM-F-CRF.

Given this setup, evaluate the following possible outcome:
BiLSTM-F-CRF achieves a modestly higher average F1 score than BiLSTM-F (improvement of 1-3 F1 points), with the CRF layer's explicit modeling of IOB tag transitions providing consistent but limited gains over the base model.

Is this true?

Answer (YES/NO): NO